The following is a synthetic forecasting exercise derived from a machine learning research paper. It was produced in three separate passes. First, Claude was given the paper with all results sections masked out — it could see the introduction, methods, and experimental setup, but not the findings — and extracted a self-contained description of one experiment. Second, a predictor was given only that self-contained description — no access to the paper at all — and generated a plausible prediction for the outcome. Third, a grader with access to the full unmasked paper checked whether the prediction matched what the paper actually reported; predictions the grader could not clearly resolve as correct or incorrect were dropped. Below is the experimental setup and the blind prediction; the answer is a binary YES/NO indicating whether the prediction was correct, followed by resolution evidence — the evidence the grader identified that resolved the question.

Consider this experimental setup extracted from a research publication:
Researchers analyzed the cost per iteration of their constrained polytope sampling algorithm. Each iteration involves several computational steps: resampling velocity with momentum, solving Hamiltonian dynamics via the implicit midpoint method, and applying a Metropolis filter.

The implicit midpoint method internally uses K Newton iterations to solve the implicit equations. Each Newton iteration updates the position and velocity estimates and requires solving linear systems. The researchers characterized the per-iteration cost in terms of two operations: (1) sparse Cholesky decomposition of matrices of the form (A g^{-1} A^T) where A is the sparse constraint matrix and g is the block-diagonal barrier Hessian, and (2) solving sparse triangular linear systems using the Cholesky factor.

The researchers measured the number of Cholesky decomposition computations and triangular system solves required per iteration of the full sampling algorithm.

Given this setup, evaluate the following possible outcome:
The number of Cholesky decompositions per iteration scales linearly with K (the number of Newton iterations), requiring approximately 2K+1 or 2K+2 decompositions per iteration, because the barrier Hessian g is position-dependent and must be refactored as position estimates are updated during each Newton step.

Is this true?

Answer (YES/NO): NO